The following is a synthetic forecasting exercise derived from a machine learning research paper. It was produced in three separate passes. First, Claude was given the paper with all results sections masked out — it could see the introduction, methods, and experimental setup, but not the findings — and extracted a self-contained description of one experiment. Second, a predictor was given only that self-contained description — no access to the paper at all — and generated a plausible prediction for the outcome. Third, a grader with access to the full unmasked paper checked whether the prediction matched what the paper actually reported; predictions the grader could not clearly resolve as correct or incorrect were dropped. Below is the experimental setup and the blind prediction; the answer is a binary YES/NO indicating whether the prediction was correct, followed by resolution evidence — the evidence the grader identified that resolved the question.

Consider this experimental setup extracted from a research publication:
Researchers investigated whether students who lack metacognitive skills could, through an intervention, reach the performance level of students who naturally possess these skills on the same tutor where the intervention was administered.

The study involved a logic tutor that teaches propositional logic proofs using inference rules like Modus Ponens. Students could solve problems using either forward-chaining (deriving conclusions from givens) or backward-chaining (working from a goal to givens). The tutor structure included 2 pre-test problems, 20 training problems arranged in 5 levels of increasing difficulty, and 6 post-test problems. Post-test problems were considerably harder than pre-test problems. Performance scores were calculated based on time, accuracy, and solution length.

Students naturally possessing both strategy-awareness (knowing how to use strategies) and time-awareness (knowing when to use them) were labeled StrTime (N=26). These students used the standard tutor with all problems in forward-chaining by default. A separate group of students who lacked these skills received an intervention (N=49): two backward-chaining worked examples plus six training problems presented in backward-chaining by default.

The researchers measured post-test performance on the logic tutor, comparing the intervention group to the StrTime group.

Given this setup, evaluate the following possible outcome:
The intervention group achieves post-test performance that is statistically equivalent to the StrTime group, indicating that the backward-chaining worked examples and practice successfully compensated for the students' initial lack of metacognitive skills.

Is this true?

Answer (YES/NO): YES